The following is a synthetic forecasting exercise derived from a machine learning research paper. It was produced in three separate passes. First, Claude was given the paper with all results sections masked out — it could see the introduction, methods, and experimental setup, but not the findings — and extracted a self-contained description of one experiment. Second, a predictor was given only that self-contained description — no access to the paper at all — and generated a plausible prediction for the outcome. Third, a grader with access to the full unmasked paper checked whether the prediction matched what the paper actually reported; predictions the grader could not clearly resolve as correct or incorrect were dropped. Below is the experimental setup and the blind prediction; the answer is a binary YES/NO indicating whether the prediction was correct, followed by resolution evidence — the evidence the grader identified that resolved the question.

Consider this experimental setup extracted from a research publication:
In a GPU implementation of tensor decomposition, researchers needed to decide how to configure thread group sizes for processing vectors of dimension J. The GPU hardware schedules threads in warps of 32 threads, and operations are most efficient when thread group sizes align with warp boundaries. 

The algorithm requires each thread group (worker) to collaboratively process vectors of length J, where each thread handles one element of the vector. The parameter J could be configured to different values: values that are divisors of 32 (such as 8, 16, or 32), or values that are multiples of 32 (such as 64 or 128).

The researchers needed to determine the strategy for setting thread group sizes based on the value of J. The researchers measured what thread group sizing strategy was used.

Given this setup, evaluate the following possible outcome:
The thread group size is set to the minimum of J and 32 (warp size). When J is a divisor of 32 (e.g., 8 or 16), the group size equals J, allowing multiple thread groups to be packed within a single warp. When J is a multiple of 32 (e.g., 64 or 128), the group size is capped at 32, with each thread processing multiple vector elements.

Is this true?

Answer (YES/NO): YES